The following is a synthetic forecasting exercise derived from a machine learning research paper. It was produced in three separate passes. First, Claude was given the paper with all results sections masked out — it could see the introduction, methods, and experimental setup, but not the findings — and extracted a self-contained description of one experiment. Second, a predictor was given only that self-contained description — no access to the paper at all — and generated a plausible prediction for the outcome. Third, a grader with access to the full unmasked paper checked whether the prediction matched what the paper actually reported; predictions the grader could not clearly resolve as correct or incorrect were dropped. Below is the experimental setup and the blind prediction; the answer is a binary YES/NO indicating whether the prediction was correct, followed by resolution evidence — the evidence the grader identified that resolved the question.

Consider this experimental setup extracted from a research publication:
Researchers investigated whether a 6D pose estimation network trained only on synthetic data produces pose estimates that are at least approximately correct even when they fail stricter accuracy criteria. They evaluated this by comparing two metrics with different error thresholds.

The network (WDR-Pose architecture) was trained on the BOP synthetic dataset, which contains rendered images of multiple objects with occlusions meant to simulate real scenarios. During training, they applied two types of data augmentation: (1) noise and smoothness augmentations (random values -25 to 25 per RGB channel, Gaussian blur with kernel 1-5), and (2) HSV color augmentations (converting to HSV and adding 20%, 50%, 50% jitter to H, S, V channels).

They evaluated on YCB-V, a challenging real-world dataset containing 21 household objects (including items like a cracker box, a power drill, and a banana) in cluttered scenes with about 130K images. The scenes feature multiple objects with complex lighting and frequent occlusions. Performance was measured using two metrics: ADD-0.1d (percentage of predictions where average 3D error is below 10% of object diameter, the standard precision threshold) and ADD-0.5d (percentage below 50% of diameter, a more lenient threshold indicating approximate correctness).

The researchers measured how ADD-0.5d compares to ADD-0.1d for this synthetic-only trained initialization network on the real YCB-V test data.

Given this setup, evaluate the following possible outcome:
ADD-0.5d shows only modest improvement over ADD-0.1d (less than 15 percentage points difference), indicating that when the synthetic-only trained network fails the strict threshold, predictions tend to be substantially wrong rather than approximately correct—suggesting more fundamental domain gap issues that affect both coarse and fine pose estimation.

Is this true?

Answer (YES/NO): NO